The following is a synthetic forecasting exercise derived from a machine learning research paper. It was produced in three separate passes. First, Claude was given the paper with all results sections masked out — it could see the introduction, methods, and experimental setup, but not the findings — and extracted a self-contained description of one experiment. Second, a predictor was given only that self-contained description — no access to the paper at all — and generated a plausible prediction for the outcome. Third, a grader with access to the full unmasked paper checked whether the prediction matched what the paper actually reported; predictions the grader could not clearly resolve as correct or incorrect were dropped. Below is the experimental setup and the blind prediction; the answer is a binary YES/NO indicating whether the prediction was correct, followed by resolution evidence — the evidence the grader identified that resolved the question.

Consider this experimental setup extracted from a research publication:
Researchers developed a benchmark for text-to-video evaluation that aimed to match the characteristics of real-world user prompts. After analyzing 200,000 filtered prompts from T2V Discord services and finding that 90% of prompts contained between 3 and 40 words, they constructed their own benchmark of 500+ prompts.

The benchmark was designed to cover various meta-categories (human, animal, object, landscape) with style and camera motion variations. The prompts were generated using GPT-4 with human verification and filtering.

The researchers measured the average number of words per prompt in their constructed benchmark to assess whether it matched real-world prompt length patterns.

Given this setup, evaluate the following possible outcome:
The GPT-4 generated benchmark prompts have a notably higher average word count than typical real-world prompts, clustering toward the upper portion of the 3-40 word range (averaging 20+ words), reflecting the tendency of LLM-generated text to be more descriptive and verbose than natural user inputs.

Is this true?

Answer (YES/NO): NO